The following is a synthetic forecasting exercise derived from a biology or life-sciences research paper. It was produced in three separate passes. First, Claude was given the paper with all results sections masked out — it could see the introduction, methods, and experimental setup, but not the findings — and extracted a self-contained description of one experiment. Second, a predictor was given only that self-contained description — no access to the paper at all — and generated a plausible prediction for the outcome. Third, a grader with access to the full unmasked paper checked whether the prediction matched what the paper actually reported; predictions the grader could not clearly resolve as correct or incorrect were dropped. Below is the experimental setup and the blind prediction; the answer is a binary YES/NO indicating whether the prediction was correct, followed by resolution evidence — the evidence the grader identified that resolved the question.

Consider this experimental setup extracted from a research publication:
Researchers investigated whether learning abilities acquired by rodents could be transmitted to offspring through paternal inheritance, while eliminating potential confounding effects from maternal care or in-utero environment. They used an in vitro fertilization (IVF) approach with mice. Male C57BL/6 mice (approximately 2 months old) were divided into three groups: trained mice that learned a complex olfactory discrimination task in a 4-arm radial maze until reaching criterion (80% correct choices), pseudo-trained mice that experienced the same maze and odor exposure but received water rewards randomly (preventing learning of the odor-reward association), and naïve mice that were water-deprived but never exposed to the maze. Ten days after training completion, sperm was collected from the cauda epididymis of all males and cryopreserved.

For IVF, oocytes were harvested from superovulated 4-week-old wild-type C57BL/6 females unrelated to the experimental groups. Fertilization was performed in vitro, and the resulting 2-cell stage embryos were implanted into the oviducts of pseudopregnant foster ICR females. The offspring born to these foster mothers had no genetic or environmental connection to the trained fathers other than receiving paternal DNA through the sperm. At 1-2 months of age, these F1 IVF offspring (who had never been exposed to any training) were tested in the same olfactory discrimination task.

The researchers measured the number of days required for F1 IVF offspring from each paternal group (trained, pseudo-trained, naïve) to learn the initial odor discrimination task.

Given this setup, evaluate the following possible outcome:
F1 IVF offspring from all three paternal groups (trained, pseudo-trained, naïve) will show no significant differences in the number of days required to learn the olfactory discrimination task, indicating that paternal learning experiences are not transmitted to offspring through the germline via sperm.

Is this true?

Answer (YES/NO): NO